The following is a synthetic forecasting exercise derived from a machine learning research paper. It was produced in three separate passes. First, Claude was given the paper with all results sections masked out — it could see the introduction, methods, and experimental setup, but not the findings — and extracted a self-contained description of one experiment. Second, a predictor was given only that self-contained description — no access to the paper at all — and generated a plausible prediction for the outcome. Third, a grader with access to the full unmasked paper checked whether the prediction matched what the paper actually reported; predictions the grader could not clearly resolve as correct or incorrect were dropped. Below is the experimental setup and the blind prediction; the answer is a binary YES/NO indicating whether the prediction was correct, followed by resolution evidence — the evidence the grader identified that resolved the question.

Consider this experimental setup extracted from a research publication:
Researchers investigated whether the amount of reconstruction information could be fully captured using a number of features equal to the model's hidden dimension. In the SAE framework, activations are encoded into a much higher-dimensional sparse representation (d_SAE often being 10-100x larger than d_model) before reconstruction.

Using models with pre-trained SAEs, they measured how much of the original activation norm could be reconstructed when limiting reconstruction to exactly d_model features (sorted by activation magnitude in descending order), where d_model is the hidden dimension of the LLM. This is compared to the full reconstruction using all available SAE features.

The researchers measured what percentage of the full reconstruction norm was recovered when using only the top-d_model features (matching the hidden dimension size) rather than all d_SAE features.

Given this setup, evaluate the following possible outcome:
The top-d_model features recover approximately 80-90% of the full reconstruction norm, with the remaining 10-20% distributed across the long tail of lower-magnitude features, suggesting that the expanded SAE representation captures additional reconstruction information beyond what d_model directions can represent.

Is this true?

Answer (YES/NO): NO